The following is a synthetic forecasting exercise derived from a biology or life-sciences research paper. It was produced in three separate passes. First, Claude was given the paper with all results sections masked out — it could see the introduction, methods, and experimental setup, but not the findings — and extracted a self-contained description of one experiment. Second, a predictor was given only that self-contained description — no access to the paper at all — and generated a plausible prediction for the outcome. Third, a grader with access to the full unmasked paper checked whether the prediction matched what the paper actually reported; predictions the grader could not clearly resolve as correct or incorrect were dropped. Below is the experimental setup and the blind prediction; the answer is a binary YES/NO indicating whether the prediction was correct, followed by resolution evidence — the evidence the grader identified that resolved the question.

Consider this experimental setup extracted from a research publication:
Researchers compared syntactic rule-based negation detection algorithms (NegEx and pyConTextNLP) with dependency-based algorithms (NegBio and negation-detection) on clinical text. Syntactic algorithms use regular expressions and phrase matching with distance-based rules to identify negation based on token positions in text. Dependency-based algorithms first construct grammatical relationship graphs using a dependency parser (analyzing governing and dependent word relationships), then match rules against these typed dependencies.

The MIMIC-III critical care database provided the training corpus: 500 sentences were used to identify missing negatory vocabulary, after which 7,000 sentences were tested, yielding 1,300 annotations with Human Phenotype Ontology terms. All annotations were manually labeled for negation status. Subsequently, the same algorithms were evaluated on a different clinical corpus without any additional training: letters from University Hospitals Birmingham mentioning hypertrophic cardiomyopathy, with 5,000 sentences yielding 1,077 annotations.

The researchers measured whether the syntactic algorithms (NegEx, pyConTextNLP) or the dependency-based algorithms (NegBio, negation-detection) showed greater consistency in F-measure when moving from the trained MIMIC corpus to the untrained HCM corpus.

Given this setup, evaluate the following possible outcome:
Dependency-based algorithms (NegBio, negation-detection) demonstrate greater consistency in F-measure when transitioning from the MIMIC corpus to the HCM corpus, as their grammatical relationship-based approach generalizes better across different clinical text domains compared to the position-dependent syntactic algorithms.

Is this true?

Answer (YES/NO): NO